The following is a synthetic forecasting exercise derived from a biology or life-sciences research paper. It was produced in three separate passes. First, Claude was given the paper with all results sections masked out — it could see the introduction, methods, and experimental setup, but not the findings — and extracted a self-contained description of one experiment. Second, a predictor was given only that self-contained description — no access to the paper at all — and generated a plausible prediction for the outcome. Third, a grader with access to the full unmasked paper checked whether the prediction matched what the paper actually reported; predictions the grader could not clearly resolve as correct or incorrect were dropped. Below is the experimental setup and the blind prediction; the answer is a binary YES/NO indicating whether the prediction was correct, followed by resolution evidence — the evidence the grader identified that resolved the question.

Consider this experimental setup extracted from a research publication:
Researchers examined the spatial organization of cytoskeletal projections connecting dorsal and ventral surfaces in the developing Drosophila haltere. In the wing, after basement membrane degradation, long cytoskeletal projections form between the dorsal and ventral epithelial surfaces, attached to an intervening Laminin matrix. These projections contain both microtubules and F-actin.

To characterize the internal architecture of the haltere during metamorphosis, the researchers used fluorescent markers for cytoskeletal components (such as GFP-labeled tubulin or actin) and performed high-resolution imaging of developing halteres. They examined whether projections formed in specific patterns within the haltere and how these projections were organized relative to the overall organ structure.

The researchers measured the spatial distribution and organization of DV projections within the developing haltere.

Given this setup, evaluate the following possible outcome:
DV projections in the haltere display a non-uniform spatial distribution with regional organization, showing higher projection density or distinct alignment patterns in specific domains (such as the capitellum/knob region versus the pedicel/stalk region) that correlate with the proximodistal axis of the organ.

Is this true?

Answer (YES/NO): YES